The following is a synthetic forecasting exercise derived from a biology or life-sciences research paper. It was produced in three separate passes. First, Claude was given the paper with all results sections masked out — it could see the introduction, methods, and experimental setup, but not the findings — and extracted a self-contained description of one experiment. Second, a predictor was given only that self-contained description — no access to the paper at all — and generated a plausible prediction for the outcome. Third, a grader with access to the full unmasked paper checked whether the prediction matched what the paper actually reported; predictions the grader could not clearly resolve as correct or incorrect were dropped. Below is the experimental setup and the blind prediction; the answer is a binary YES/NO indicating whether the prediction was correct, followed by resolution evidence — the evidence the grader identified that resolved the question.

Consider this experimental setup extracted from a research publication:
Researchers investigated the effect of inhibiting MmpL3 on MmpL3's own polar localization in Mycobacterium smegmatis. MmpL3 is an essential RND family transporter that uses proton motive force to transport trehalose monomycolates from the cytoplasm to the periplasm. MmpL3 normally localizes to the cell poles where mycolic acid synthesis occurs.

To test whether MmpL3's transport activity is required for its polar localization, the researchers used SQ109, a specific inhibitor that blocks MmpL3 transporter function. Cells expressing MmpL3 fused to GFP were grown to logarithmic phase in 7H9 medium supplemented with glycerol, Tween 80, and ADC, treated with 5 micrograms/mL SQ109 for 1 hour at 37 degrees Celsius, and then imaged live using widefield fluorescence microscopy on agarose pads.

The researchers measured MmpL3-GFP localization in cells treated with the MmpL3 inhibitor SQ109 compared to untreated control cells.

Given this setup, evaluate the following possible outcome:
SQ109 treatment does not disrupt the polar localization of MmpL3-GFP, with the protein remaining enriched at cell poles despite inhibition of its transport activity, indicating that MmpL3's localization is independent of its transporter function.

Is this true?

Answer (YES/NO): NO